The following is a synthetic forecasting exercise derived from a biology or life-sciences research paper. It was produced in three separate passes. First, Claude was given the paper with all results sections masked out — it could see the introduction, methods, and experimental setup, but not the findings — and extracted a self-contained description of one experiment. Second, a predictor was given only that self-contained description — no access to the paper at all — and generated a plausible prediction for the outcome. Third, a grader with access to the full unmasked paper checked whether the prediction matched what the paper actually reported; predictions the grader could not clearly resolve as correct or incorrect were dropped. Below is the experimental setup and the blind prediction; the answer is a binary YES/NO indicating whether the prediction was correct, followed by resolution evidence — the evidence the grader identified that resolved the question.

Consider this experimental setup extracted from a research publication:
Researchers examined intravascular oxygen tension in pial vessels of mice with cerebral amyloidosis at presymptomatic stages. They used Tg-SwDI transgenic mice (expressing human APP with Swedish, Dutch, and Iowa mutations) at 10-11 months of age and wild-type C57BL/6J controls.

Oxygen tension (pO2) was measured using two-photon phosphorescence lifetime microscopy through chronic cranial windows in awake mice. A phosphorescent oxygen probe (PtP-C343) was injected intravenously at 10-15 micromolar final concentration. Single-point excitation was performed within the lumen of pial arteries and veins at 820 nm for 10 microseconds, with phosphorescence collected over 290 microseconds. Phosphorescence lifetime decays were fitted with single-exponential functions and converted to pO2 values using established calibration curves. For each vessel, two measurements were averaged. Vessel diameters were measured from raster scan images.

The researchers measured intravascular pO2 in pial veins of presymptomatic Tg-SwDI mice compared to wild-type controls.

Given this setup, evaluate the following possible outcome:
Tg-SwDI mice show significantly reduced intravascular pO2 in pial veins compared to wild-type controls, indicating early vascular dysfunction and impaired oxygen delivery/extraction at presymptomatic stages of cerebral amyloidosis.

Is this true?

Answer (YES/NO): NO